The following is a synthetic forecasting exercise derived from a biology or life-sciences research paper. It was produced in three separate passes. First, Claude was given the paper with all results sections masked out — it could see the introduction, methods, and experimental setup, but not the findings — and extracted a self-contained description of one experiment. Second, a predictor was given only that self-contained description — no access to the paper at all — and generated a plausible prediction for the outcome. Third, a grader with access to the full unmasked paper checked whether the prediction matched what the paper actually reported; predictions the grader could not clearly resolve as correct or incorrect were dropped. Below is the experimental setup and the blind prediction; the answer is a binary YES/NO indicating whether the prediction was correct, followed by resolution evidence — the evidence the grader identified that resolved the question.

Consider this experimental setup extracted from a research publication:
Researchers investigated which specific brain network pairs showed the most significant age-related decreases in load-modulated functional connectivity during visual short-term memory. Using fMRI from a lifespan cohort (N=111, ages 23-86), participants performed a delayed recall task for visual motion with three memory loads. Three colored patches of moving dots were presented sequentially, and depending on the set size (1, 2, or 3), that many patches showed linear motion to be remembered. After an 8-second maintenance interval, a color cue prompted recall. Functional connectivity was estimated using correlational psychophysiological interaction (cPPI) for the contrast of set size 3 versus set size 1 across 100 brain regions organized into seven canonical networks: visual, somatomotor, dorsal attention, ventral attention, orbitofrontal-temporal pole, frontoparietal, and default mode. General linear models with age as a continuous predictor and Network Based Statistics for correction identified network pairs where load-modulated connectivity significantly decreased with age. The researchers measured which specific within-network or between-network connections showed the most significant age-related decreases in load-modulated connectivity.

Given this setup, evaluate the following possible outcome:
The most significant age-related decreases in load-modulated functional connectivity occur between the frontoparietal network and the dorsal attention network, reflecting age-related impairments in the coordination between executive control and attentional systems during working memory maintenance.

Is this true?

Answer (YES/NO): NO